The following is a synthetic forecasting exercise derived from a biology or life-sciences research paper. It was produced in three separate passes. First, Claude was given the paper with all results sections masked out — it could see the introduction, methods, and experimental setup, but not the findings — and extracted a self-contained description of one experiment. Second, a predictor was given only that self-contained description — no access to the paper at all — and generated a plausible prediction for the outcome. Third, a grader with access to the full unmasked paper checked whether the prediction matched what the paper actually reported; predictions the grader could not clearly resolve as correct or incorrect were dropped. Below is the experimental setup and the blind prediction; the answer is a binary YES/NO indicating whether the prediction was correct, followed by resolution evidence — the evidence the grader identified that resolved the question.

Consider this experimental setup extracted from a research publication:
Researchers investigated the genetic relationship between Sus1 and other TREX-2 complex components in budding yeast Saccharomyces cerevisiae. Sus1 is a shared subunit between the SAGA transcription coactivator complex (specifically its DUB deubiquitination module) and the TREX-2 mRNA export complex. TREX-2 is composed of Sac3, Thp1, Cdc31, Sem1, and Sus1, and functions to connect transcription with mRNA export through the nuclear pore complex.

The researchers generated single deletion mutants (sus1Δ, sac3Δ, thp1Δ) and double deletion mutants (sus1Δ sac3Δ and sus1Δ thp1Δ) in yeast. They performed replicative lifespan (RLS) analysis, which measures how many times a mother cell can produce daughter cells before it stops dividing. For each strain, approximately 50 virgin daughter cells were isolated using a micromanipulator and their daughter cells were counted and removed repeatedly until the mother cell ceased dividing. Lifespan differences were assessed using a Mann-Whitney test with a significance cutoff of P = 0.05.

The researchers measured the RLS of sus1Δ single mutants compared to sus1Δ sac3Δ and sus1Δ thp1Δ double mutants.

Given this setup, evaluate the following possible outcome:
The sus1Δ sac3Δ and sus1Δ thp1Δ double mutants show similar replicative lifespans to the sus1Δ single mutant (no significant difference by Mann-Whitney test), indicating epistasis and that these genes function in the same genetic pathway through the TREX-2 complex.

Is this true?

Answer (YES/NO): NO